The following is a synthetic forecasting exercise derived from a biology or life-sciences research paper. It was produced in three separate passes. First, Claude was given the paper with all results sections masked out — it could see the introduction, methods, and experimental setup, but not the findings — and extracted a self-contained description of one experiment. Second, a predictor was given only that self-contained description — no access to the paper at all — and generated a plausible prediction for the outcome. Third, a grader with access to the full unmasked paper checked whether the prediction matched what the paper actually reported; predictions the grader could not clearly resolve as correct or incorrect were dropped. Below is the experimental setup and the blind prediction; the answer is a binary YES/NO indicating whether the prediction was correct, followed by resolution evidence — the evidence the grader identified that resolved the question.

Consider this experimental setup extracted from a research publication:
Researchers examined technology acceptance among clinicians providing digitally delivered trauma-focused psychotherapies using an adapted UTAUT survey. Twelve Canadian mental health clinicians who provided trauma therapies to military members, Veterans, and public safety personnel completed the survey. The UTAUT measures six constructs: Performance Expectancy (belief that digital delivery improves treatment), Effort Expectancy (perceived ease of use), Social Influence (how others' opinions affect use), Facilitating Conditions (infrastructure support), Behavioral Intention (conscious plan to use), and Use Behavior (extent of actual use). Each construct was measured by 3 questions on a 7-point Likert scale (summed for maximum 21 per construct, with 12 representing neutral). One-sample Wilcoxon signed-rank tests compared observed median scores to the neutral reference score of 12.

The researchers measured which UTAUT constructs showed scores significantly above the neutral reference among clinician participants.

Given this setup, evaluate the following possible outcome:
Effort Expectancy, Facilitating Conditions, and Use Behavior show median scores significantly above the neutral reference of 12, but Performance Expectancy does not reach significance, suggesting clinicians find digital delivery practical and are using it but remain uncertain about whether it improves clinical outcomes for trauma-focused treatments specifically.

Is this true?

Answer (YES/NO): NO